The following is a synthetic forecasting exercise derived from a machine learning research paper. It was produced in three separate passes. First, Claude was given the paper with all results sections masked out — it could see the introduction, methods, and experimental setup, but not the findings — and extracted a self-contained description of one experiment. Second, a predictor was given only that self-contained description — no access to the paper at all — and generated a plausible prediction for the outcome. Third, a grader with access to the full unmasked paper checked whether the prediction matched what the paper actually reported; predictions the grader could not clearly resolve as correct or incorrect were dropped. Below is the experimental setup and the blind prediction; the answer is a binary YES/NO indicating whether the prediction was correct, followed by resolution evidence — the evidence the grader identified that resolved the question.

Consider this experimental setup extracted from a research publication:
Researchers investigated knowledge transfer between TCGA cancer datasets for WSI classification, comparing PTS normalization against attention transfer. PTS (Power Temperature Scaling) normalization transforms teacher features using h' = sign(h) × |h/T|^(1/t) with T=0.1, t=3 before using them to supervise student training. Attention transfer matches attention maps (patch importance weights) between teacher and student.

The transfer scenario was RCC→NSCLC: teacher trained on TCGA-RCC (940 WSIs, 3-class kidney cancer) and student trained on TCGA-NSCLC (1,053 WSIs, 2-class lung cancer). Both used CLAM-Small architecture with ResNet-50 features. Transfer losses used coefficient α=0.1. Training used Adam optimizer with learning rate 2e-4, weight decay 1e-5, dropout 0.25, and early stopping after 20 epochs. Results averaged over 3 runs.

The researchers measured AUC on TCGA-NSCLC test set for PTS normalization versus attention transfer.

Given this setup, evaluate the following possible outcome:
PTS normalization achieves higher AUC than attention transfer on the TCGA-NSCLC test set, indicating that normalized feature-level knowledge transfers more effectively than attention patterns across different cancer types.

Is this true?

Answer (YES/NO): YES